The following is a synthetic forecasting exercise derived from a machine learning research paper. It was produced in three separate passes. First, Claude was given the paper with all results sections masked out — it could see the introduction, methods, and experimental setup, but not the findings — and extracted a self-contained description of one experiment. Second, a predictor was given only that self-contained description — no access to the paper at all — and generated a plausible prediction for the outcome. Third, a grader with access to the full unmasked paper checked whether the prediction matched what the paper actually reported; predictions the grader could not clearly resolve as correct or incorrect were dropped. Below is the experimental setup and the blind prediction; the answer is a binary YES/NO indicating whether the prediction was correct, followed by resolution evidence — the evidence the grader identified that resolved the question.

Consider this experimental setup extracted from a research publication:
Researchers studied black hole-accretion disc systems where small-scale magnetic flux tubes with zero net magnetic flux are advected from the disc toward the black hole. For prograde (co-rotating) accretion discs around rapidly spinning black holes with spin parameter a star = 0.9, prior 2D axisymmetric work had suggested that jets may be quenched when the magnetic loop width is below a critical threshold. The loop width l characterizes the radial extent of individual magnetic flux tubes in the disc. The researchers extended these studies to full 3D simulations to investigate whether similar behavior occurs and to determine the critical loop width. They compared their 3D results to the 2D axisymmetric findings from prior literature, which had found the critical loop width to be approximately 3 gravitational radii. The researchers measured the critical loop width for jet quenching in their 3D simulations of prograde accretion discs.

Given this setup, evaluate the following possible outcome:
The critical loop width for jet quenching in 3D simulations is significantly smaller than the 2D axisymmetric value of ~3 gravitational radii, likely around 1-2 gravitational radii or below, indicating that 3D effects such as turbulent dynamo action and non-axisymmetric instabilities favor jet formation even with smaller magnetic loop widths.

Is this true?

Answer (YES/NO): NO